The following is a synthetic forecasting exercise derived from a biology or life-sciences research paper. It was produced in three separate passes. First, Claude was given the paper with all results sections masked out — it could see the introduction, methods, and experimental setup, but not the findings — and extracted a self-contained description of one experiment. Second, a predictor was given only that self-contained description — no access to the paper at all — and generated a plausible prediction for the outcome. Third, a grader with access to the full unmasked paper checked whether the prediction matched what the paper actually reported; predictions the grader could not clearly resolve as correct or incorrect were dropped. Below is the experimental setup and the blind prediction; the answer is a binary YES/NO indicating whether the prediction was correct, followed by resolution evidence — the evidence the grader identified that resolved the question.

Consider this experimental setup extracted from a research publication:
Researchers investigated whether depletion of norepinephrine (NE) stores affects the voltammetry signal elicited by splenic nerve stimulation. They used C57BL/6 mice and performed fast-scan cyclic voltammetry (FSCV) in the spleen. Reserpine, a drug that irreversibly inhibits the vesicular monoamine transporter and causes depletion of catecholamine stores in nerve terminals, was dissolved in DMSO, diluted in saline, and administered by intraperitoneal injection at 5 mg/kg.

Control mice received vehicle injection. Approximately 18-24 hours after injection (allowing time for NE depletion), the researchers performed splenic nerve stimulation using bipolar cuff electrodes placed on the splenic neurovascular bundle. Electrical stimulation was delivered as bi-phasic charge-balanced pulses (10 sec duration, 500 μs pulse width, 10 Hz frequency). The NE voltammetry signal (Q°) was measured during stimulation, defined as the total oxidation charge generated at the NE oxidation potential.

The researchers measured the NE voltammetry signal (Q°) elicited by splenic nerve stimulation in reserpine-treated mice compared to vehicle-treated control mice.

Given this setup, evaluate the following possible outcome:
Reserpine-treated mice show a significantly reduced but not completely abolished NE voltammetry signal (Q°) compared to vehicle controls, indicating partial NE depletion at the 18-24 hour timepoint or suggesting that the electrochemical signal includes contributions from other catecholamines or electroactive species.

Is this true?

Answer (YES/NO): NO